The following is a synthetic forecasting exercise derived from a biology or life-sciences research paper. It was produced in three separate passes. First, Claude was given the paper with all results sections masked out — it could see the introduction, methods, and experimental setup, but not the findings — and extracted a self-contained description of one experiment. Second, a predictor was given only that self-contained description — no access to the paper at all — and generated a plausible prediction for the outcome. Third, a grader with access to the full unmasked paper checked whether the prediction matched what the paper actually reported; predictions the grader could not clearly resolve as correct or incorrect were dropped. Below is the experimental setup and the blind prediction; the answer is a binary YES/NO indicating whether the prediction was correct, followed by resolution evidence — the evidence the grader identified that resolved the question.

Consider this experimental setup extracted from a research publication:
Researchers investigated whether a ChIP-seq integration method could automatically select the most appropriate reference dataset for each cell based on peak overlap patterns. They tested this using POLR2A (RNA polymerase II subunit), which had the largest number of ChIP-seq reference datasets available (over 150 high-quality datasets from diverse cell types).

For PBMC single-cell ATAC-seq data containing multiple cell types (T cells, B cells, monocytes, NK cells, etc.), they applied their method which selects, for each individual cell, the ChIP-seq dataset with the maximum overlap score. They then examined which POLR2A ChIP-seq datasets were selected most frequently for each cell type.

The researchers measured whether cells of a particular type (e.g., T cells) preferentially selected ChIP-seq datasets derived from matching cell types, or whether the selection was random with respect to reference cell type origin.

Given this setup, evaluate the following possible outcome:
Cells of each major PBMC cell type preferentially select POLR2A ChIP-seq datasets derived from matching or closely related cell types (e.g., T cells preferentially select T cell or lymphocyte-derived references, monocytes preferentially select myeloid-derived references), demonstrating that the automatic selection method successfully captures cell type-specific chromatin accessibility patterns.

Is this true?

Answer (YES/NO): YES